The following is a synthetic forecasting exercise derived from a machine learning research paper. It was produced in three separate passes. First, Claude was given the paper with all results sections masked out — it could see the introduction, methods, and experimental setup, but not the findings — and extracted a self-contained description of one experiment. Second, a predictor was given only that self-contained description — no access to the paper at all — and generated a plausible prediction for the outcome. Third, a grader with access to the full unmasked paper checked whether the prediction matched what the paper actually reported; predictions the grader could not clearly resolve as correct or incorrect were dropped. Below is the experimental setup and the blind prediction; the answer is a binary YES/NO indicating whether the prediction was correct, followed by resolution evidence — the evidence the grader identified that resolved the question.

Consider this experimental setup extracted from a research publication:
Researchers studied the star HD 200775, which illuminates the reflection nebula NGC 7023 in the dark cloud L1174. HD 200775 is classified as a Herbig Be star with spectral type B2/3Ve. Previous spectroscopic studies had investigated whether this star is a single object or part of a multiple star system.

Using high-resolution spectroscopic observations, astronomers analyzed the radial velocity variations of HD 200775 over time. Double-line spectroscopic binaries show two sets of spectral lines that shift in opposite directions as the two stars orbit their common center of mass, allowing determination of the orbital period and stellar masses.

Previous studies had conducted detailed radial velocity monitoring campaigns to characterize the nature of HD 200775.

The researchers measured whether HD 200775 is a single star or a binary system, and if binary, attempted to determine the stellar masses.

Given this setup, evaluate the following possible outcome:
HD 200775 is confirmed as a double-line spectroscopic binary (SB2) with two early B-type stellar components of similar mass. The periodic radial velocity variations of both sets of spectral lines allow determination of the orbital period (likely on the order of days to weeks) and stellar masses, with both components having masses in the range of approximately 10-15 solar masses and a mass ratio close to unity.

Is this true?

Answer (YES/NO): YES